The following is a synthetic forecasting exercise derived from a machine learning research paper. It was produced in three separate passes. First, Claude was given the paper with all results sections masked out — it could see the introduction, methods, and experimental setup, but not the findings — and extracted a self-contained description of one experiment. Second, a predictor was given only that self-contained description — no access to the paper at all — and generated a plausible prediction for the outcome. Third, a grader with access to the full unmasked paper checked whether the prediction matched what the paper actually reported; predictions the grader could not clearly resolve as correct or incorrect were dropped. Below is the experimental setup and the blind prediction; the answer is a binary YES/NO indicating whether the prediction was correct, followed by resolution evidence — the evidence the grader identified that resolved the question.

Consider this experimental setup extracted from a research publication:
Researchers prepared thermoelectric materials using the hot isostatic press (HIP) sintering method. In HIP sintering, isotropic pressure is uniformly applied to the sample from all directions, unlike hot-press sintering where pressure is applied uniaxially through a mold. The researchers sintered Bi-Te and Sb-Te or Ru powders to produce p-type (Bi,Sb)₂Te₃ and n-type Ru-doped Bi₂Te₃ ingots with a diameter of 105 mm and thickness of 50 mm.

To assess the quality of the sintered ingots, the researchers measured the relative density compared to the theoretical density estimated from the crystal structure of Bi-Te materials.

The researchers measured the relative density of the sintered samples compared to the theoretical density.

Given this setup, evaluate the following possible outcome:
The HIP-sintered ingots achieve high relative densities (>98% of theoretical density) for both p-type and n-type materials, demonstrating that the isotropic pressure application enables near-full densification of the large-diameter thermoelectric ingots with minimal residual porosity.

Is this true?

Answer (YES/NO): YES